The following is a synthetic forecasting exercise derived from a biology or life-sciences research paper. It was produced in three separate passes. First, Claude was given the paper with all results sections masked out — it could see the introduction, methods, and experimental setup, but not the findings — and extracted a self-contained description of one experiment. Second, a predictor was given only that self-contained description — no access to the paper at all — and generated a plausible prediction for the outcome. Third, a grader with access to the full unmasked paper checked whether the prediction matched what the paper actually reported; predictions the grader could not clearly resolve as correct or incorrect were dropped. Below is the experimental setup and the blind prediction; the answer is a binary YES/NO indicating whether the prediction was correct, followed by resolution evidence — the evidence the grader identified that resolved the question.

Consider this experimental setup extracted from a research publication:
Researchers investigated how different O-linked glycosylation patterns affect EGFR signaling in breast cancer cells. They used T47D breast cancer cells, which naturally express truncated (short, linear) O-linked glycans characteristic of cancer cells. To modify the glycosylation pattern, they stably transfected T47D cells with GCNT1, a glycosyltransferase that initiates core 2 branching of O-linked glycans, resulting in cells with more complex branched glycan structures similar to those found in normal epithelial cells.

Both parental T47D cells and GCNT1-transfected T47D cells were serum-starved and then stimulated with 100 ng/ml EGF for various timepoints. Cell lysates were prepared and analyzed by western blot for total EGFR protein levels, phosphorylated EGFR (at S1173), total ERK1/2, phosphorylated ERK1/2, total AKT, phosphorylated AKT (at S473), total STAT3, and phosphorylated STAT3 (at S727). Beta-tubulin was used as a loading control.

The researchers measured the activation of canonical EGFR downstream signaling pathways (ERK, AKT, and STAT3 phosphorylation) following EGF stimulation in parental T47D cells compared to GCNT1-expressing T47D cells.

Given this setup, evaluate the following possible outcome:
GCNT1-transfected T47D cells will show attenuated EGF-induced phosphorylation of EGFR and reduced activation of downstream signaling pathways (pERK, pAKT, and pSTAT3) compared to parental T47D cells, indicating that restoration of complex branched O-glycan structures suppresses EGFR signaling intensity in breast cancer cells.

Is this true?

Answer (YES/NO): NO